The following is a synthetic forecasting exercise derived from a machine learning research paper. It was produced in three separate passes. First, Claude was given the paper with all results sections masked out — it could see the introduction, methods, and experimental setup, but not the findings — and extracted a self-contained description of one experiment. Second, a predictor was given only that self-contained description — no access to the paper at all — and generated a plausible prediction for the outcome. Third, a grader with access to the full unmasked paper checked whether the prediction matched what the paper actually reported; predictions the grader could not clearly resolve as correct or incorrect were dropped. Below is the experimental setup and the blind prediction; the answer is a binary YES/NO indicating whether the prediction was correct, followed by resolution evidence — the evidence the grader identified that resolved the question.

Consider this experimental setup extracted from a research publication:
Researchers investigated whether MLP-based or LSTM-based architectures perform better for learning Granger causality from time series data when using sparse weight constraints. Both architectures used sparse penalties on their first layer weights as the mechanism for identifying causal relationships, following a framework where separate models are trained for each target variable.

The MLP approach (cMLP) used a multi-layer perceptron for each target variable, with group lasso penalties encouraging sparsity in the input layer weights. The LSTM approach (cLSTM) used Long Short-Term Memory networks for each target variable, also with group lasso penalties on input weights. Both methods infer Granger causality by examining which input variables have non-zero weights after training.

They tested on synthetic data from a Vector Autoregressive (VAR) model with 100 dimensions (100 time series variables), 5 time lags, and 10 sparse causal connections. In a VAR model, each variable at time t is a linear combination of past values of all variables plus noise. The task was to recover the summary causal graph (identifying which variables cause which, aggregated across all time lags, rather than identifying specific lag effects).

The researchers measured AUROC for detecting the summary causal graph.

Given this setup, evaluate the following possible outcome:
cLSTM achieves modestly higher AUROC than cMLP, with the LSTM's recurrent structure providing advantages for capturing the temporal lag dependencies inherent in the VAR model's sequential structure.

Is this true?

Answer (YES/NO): NO